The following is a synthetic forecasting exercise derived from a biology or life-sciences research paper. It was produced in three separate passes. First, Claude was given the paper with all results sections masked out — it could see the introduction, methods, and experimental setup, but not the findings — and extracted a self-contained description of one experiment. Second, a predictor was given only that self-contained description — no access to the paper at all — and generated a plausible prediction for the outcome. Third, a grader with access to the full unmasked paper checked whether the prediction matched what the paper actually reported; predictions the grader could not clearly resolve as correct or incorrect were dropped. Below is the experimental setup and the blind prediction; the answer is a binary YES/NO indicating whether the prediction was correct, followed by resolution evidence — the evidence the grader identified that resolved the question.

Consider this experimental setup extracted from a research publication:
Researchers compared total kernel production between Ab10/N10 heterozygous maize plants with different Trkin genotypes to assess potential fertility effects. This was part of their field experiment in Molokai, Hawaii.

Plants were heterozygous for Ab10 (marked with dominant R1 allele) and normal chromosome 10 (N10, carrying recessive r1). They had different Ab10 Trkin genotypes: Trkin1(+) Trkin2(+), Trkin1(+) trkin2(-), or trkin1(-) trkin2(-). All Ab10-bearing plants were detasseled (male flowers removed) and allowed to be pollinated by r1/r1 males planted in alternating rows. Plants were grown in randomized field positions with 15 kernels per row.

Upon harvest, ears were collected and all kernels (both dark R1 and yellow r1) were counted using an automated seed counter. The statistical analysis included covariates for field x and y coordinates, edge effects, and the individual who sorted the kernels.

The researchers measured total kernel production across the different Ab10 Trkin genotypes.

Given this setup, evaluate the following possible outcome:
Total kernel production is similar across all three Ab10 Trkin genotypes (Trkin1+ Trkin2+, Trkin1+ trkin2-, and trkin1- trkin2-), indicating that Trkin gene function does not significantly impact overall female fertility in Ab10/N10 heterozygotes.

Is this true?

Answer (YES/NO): YES